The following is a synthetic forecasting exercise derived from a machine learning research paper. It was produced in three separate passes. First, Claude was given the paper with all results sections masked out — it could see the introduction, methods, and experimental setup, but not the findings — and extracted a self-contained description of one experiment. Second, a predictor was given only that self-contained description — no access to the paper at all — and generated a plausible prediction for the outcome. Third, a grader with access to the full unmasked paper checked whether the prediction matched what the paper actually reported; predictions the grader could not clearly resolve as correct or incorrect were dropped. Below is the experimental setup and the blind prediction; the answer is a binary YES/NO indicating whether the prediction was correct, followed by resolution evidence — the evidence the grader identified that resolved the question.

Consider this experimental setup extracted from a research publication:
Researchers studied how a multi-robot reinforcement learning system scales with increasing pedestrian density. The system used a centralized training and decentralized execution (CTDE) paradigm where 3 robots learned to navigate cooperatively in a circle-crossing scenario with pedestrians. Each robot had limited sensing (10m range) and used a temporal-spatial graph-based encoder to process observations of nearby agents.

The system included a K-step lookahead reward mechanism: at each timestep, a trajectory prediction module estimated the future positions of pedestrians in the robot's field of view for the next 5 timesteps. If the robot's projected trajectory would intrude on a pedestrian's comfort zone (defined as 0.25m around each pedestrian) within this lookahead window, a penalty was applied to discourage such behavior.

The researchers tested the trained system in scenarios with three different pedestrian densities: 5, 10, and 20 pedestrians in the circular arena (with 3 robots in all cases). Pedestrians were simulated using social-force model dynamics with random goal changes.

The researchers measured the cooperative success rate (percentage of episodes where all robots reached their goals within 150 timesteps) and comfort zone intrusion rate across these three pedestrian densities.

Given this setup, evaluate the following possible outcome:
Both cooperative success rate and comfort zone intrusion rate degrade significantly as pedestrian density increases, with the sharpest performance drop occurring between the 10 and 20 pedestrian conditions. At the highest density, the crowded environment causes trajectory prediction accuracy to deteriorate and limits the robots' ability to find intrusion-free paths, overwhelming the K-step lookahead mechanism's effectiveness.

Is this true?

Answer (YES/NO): NO